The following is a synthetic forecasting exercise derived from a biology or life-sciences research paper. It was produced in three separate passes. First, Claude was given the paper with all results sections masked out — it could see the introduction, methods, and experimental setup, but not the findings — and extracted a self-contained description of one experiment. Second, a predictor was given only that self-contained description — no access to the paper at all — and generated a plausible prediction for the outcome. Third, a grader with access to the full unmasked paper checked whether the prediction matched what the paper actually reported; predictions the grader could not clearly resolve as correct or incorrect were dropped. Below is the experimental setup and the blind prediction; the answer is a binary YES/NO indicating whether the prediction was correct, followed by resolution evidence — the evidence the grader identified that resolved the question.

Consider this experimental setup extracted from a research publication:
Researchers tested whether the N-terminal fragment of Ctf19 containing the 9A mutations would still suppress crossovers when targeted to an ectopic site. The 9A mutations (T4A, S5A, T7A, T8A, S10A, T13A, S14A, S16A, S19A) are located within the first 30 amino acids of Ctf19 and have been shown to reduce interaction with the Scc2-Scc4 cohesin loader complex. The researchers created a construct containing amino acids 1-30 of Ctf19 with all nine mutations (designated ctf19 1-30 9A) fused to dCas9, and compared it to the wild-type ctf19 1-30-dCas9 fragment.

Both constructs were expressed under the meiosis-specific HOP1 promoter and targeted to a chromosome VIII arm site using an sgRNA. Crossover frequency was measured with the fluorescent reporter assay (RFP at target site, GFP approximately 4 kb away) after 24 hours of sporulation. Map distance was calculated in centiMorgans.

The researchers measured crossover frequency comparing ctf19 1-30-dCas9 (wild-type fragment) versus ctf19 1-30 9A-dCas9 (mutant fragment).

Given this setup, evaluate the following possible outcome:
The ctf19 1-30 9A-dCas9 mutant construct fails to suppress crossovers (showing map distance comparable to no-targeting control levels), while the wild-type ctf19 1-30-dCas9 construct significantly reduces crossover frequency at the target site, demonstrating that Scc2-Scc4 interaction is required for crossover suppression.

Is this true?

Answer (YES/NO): YES